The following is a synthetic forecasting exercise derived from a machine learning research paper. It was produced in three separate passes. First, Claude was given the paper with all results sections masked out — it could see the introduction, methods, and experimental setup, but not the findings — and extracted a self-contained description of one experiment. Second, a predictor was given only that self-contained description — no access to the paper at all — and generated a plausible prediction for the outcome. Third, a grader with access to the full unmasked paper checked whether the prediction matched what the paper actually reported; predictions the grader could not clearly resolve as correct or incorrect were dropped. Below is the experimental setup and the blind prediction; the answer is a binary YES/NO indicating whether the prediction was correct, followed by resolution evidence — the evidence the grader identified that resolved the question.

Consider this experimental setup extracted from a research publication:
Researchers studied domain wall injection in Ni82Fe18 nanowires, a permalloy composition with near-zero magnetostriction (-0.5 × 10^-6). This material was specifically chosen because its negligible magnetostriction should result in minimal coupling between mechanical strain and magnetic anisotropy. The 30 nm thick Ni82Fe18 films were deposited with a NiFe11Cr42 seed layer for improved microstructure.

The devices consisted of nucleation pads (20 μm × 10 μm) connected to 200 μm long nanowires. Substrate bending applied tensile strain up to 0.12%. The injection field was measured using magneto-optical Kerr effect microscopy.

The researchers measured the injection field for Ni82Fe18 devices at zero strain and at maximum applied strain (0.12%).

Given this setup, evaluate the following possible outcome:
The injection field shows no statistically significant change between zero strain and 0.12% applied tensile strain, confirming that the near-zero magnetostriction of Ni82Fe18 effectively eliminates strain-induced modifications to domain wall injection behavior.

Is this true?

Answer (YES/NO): YES